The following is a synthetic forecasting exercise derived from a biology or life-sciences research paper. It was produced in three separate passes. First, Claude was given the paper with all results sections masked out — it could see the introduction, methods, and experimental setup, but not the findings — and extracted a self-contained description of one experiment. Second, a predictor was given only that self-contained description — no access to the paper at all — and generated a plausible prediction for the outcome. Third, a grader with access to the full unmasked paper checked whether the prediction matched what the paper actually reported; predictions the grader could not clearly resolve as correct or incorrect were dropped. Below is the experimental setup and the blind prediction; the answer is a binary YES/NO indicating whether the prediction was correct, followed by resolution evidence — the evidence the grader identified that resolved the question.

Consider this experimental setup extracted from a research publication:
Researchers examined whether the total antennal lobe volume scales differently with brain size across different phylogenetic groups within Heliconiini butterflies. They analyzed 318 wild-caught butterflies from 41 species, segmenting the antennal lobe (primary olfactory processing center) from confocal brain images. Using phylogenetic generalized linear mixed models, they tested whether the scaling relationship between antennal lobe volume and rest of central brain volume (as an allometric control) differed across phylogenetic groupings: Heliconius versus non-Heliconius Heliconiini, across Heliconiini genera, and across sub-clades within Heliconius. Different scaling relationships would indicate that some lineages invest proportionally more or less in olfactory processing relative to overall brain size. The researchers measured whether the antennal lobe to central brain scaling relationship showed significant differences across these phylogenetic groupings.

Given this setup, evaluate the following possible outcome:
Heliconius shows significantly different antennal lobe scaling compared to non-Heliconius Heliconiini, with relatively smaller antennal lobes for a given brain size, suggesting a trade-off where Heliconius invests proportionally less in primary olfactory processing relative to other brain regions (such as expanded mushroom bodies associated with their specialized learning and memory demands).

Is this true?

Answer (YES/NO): NO